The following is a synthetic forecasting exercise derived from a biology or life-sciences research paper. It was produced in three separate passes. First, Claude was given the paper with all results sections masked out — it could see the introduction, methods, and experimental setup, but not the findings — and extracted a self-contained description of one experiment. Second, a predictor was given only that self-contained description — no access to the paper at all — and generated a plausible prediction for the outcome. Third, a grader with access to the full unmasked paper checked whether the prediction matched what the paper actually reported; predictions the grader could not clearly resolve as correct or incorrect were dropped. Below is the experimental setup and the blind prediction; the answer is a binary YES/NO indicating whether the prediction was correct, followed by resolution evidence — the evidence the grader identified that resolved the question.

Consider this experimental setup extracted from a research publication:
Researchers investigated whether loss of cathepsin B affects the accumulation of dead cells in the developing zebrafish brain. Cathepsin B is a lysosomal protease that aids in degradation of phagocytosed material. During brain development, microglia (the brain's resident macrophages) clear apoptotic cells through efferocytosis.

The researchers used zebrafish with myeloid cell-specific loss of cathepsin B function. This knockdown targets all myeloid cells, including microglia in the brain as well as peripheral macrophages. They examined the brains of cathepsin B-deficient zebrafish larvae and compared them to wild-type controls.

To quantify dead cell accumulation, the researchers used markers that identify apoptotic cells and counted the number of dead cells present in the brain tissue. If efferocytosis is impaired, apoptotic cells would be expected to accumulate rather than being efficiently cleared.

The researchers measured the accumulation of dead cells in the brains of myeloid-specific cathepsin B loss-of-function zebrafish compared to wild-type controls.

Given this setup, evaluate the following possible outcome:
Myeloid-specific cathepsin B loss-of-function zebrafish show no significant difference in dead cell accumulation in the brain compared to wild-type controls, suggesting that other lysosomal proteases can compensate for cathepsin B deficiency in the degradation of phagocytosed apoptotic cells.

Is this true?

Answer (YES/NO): NO